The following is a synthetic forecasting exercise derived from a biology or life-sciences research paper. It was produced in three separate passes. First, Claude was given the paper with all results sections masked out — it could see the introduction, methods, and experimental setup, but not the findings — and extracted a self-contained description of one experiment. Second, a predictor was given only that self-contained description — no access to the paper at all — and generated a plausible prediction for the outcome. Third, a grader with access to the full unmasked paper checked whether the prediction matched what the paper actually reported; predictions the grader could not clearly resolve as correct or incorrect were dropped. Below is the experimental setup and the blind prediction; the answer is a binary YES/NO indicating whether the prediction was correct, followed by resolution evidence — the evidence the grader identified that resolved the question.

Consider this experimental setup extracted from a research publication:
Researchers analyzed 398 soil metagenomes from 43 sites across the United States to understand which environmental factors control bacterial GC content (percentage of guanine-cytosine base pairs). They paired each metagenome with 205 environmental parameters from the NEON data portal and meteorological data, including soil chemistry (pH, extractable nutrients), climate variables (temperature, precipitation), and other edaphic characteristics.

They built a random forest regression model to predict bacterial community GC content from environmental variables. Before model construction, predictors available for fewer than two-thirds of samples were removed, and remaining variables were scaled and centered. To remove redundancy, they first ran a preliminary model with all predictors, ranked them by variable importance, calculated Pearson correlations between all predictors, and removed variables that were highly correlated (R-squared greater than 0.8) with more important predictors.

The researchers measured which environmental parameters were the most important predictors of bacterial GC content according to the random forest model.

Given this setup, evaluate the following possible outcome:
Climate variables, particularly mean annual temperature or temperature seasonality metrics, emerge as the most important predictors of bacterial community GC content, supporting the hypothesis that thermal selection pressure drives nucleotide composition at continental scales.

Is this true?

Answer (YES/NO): NO